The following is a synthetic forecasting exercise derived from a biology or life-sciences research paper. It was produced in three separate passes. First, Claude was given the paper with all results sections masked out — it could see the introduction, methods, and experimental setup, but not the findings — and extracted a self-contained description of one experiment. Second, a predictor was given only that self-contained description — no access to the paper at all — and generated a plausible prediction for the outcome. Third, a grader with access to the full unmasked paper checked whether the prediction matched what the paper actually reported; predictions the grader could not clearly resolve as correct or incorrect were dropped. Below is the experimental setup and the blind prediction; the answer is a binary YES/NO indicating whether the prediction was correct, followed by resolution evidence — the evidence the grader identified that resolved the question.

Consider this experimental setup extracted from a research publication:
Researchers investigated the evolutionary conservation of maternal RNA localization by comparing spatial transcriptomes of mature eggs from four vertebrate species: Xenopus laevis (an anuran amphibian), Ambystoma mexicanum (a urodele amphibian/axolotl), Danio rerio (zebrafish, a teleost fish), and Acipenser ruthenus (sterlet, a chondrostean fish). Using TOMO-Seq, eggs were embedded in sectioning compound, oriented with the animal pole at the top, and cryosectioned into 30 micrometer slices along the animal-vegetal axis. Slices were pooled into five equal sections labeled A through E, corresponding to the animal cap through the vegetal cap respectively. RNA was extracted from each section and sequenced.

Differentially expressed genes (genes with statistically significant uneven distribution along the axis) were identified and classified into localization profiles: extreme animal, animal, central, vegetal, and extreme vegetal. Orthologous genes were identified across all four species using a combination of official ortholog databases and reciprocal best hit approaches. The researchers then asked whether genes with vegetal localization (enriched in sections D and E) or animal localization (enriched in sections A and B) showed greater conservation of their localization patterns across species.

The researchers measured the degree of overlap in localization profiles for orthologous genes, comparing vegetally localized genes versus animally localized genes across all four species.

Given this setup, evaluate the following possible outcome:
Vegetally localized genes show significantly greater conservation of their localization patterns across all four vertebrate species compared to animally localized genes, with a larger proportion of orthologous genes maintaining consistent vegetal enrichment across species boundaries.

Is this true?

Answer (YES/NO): NO